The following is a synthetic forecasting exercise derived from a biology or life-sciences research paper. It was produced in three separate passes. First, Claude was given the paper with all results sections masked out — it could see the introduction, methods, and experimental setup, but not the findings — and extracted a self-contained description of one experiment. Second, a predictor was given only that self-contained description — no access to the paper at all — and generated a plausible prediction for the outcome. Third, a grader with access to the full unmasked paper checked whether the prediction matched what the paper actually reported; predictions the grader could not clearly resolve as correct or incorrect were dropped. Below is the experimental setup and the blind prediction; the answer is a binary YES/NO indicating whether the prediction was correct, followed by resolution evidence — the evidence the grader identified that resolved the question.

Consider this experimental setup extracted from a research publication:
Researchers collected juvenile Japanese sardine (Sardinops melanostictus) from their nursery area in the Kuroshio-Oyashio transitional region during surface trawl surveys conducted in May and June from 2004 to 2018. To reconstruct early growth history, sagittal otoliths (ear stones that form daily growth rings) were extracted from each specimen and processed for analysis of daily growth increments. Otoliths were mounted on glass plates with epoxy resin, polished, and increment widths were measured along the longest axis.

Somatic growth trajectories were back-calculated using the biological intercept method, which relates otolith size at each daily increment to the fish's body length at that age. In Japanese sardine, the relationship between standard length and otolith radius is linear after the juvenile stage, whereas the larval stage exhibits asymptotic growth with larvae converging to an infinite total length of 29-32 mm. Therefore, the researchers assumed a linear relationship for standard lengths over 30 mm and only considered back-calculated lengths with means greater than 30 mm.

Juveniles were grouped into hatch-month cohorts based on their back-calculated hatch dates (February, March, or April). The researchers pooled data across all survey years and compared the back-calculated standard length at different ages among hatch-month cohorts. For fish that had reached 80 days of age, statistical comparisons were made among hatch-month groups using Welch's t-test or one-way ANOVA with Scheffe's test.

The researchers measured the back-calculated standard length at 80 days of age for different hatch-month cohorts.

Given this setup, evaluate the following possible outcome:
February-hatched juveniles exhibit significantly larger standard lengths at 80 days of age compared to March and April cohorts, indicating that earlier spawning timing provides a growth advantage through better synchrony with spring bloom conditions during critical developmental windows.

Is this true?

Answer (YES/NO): NO